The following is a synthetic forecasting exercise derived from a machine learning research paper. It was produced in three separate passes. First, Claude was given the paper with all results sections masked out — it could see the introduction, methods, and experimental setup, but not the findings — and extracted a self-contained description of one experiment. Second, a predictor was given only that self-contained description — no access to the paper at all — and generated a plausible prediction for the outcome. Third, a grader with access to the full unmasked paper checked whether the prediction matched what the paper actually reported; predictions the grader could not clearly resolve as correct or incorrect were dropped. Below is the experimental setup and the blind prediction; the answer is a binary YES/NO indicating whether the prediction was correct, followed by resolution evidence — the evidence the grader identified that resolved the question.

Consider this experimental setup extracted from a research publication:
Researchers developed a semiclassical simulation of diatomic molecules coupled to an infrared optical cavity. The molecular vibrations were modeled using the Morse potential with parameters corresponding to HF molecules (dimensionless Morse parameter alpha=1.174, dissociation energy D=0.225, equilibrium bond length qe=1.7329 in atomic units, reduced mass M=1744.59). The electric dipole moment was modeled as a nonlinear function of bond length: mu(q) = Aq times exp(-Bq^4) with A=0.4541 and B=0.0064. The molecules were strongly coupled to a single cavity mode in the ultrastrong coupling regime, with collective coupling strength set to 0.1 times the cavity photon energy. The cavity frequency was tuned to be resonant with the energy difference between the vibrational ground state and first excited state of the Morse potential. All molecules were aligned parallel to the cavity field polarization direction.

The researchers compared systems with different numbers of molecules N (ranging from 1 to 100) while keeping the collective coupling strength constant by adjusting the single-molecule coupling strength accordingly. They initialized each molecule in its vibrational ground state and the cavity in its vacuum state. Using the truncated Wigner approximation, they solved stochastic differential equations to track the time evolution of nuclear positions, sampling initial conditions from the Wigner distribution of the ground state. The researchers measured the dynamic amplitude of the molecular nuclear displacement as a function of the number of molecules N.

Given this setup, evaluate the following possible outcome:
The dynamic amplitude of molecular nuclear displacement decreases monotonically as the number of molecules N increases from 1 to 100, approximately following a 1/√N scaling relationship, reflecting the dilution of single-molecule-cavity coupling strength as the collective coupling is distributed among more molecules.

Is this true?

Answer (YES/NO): NO